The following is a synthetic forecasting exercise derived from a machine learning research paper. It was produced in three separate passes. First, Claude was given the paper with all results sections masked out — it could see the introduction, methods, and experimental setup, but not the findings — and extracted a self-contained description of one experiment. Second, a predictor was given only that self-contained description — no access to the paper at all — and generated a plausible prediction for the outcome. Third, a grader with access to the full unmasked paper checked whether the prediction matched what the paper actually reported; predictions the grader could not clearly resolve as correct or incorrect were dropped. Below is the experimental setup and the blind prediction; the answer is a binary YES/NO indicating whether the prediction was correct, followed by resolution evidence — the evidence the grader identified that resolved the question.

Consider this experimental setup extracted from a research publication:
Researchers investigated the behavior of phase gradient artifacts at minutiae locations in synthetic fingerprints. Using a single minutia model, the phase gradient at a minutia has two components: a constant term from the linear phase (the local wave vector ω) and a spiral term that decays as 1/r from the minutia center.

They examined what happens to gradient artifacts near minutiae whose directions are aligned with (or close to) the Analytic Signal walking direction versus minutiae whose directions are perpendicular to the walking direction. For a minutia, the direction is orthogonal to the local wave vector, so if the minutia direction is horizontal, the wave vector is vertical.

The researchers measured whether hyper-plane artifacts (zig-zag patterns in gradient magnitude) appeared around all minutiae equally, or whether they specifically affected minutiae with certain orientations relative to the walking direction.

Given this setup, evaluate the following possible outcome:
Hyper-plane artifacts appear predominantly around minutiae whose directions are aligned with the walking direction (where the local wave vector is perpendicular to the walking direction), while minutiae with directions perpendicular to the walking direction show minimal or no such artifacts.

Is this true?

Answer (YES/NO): YES